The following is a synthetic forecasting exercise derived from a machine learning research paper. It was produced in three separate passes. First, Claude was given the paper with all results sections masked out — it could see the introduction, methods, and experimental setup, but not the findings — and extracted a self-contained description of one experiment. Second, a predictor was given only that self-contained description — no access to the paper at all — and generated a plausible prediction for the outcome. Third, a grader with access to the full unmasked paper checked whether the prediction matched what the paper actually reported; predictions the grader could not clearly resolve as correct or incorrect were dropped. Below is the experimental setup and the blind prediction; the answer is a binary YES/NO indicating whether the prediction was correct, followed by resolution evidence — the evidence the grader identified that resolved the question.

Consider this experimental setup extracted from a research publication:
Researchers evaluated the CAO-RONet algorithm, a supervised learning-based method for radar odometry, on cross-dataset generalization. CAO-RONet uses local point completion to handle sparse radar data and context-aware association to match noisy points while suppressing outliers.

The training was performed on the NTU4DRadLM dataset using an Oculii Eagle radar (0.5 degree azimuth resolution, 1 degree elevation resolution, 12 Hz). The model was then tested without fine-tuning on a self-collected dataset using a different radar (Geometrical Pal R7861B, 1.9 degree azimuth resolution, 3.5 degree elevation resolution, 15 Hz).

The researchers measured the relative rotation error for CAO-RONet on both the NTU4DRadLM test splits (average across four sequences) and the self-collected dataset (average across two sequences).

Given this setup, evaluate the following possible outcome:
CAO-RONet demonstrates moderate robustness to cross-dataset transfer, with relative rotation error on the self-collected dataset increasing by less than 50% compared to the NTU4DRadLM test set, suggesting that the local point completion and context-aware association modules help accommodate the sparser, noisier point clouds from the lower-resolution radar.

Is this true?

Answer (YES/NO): NO